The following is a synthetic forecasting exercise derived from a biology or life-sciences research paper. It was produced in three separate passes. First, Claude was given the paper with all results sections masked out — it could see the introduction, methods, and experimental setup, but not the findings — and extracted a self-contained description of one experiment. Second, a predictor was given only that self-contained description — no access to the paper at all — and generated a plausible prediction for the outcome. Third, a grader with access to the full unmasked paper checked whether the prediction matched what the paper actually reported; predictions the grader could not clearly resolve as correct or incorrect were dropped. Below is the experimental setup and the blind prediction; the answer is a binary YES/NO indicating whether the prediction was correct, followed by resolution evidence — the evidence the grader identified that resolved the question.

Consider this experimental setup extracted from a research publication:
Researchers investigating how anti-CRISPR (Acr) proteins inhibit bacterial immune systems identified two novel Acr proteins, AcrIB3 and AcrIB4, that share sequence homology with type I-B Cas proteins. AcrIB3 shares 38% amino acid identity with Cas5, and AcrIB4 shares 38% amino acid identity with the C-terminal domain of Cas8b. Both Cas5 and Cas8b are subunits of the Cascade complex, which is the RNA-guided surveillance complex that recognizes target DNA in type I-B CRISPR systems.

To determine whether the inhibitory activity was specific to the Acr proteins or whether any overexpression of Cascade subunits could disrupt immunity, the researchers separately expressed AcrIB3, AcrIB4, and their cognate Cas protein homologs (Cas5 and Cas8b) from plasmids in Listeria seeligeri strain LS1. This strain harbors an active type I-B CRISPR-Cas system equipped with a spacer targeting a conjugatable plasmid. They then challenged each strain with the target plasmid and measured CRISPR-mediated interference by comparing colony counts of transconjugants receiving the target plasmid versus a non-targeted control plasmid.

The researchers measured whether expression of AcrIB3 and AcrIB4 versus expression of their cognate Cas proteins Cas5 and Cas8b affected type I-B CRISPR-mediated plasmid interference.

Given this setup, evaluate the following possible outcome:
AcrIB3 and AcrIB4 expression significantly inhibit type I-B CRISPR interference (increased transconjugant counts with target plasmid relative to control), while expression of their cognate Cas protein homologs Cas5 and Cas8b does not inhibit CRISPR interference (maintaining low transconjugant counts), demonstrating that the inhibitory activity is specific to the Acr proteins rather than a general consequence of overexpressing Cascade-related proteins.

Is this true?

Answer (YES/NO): YES